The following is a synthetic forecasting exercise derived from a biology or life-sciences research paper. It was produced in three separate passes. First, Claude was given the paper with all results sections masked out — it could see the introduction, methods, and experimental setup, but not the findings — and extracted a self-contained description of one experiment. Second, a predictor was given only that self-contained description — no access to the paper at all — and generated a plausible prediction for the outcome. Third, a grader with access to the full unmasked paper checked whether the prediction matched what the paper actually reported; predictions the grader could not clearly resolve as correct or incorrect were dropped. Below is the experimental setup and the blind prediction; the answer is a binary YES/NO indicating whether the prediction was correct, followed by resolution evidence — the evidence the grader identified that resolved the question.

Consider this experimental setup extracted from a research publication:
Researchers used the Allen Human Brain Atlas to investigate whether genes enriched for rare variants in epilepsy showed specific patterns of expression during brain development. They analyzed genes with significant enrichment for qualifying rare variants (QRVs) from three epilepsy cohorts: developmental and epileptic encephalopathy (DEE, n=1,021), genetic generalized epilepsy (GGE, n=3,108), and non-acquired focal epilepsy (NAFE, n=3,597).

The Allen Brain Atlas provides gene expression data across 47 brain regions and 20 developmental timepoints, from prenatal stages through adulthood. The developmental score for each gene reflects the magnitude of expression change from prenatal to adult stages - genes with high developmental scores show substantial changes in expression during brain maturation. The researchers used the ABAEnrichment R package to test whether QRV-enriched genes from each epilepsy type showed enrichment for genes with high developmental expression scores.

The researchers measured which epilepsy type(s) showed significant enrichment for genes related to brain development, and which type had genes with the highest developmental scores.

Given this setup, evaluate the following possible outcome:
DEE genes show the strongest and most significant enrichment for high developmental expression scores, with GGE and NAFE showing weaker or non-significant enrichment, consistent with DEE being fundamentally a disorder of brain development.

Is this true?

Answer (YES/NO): YES